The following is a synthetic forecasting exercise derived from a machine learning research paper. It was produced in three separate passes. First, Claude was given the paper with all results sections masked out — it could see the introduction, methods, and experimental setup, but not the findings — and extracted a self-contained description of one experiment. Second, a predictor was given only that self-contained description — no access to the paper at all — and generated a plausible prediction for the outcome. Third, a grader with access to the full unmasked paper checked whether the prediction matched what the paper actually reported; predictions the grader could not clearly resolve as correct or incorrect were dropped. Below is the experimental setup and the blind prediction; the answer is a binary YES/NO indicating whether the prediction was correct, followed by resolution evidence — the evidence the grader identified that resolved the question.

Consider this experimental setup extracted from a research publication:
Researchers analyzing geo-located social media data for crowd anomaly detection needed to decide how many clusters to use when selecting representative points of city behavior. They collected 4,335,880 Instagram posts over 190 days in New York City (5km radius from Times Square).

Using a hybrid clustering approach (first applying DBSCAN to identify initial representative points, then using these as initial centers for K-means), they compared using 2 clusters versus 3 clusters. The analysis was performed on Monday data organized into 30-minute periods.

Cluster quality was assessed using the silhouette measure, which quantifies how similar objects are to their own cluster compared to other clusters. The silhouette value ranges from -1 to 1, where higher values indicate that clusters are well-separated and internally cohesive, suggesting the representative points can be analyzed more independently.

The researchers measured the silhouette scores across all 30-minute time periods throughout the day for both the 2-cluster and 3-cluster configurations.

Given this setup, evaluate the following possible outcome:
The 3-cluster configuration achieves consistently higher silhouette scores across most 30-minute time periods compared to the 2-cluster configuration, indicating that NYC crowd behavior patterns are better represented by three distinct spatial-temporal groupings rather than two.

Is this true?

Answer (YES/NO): NO